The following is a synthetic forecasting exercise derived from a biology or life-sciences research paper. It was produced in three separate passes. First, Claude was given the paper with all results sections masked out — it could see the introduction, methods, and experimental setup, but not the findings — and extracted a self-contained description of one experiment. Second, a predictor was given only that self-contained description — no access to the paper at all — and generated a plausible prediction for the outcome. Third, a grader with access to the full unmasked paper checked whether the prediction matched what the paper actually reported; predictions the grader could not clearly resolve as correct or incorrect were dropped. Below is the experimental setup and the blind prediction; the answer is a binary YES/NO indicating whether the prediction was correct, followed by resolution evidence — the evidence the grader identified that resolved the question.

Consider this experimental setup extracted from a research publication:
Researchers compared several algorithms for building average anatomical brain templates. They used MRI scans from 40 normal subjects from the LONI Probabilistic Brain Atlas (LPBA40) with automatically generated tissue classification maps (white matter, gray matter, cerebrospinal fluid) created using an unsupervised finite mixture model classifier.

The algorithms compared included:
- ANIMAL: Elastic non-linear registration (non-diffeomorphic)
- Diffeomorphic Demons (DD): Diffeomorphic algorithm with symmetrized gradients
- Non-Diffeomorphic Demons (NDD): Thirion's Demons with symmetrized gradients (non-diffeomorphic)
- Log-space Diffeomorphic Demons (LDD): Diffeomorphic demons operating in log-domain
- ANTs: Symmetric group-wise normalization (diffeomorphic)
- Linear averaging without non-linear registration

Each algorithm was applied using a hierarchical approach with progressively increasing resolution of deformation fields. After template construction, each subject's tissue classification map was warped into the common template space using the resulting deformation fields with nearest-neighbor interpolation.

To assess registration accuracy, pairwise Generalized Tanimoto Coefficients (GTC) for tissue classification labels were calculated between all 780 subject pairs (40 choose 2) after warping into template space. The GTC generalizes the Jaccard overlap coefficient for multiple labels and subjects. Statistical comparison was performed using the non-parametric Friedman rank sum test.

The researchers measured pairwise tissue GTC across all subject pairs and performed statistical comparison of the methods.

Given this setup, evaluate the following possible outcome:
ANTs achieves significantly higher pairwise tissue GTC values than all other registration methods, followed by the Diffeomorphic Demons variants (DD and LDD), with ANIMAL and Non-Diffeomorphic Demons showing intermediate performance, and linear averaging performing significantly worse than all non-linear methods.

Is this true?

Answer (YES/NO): NO